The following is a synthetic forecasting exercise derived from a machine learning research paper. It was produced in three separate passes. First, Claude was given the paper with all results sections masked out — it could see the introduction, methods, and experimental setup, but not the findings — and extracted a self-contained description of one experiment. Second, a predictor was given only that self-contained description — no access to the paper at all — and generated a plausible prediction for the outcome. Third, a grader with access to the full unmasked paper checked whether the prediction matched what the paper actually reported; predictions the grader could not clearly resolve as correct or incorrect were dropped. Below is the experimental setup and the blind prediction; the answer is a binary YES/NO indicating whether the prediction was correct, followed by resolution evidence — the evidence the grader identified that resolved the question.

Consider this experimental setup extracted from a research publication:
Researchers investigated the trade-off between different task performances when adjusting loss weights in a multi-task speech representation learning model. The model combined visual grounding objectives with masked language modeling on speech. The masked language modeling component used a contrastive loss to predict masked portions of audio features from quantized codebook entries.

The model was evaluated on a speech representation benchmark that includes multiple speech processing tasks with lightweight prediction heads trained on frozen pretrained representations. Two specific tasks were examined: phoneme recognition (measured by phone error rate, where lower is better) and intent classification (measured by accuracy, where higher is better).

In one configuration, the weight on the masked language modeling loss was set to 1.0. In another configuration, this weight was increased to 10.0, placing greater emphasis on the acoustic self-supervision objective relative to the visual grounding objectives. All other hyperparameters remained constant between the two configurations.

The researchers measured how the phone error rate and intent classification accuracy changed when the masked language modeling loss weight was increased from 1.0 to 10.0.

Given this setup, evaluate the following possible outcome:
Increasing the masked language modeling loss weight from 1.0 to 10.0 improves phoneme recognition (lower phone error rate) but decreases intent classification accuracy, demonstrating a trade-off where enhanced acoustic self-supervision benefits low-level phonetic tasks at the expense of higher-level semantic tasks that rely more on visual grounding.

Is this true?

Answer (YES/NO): YES